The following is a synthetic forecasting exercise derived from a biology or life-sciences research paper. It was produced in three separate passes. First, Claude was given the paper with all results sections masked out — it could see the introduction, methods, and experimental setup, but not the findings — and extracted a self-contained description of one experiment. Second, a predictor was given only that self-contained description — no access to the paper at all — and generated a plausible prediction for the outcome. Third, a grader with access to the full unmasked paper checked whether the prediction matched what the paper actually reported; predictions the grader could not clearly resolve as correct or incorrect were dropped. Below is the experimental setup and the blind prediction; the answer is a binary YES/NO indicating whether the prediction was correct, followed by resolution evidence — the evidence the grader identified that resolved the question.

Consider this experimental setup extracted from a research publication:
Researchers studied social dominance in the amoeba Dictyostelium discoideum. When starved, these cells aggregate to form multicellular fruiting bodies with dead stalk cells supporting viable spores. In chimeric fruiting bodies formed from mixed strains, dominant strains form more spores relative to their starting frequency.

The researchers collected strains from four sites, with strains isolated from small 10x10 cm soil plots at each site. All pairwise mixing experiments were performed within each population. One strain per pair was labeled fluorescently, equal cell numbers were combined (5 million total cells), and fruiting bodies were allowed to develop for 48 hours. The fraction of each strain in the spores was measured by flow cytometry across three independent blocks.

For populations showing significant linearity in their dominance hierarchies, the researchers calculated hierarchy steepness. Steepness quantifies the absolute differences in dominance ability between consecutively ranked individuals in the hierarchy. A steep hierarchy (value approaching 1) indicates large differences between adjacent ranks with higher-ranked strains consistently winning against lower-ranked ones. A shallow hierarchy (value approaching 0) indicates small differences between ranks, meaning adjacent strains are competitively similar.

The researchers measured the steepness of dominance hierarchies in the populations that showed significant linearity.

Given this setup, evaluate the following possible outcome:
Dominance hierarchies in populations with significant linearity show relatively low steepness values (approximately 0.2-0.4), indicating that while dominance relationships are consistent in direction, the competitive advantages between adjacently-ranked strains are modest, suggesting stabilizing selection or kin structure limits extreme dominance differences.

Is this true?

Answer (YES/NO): NO